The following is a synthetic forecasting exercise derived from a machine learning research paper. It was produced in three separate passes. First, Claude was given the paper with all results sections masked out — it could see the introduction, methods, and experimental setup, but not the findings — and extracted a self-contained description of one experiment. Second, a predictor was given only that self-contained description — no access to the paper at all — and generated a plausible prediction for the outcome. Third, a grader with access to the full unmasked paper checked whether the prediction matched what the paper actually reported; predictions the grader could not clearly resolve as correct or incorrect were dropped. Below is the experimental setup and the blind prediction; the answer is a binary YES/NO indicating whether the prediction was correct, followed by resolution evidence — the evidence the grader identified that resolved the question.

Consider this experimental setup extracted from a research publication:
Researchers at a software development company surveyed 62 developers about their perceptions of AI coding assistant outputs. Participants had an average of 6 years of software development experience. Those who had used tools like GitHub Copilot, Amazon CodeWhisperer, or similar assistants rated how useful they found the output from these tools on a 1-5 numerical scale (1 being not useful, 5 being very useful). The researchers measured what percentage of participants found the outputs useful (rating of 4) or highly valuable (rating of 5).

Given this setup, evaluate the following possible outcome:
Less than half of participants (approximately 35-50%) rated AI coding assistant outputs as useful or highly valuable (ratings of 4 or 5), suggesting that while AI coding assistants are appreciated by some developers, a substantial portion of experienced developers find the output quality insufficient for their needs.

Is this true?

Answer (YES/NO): YES